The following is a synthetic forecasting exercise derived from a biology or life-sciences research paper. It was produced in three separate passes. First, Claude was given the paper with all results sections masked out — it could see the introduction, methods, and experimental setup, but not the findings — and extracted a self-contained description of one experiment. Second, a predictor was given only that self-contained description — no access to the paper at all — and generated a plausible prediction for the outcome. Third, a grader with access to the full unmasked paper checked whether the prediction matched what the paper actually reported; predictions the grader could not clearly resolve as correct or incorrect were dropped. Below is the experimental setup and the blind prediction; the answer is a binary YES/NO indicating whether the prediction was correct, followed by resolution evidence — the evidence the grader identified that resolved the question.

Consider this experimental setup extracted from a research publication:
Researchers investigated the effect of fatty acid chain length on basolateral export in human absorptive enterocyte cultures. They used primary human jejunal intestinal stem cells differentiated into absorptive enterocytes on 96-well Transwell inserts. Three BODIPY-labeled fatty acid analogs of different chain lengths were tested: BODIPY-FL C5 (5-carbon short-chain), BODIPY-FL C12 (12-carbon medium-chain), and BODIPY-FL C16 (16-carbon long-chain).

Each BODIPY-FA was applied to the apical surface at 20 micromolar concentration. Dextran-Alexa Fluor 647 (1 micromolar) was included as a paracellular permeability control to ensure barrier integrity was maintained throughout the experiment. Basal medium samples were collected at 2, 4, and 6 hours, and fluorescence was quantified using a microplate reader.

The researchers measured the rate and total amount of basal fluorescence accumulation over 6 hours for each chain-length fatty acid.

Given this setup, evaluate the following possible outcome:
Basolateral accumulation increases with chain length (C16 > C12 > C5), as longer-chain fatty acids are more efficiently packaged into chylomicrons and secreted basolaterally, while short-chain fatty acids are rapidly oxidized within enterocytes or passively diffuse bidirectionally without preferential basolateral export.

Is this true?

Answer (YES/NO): NO